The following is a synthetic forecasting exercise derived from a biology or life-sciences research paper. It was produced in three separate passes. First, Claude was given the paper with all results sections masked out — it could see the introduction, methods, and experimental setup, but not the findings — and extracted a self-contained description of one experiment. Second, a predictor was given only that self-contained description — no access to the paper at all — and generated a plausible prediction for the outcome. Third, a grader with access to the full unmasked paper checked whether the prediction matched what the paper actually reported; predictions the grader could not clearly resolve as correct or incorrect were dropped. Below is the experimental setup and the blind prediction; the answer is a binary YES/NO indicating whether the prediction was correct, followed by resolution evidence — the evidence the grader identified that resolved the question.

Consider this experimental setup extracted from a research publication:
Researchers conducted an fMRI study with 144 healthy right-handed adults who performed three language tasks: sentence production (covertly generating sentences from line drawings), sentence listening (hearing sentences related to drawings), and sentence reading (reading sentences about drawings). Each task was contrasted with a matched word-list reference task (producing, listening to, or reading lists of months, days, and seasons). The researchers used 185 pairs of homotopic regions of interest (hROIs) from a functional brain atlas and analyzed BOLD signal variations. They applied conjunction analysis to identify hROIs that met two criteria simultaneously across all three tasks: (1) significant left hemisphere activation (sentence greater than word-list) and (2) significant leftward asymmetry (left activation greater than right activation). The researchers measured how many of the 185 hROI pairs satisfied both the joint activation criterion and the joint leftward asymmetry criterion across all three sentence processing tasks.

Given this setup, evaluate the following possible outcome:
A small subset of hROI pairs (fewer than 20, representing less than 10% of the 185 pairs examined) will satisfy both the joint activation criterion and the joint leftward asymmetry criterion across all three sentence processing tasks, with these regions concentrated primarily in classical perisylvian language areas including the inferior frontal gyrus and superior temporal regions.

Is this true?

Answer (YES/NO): NO